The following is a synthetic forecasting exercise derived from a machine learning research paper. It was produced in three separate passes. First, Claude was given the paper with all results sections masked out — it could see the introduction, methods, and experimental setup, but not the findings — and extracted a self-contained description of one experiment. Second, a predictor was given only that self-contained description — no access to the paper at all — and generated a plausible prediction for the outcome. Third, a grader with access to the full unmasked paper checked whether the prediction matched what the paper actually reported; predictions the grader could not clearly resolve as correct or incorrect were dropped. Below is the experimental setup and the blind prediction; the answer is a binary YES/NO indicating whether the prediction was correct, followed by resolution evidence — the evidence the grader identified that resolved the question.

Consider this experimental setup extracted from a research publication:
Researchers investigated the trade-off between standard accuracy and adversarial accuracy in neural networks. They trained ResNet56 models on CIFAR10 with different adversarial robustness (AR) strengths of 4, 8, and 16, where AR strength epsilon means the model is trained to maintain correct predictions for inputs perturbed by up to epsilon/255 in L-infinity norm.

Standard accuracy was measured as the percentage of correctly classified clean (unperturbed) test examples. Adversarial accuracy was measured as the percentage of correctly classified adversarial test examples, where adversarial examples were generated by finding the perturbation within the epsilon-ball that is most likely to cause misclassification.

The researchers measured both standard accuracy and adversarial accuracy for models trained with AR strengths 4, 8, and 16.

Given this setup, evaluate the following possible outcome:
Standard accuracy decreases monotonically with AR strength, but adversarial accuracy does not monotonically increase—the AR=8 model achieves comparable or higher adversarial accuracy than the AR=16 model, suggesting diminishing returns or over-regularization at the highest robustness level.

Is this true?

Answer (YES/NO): NO